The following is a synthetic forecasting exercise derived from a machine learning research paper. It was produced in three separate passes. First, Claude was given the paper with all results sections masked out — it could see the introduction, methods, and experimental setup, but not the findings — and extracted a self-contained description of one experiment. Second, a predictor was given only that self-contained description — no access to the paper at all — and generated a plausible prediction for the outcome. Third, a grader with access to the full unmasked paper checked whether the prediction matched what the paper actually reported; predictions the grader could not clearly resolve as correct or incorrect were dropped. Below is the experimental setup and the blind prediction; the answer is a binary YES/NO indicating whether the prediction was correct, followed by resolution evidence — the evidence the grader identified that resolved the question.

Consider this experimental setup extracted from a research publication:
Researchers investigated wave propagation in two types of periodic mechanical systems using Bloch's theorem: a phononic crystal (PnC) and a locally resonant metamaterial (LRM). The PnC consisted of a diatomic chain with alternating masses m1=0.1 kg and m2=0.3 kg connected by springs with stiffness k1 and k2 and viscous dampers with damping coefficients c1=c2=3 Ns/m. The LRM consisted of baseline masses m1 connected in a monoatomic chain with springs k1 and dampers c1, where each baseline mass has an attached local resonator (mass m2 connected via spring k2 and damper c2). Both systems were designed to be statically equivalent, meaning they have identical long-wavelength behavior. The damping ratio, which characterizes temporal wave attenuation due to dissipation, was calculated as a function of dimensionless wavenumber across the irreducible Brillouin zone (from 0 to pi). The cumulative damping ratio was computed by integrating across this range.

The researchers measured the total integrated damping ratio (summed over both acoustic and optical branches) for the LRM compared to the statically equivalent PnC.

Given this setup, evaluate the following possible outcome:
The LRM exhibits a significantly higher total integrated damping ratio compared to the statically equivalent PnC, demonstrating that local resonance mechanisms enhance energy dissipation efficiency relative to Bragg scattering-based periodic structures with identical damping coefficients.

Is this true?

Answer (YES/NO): YES